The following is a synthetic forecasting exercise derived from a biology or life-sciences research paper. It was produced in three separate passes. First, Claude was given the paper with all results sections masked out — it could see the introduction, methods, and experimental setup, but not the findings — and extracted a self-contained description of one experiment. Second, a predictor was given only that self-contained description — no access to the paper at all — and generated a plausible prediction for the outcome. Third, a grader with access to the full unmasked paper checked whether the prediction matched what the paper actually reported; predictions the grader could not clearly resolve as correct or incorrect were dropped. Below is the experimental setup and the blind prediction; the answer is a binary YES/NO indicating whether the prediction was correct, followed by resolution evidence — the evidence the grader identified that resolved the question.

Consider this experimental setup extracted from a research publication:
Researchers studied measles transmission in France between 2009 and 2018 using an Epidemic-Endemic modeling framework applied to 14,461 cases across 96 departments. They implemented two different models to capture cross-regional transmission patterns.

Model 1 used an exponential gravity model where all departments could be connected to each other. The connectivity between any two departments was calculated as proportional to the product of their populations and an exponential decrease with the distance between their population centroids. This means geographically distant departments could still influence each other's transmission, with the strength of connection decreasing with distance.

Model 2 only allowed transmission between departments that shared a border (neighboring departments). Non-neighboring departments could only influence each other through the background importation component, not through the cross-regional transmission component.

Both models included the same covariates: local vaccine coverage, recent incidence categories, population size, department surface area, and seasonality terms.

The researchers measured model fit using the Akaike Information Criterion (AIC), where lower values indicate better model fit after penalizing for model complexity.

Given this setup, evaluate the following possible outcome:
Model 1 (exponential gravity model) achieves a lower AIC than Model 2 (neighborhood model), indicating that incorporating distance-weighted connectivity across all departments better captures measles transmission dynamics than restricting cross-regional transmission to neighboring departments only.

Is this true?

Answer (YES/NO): YES